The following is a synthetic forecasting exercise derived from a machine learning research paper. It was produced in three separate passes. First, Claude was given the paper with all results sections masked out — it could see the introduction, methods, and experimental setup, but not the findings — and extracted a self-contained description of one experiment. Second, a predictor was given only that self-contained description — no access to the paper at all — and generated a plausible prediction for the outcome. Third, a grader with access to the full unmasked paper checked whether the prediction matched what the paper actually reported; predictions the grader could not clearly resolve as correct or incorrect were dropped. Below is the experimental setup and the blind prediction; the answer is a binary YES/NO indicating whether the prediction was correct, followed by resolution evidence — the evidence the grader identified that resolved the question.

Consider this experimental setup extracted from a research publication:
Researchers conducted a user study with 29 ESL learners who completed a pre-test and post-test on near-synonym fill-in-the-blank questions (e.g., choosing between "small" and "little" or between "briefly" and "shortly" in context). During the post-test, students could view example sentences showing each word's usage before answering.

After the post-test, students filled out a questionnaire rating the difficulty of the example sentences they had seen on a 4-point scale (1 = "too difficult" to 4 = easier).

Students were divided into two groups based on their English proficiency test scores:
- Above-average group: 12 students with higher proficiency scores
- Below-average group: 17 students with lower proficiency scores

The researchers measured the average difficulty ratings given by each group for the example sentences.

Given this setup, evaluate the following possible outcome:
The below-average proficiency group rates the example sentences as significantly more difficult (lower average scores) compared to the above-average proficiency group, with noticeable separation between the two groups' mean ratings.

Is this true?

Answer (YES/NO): NO